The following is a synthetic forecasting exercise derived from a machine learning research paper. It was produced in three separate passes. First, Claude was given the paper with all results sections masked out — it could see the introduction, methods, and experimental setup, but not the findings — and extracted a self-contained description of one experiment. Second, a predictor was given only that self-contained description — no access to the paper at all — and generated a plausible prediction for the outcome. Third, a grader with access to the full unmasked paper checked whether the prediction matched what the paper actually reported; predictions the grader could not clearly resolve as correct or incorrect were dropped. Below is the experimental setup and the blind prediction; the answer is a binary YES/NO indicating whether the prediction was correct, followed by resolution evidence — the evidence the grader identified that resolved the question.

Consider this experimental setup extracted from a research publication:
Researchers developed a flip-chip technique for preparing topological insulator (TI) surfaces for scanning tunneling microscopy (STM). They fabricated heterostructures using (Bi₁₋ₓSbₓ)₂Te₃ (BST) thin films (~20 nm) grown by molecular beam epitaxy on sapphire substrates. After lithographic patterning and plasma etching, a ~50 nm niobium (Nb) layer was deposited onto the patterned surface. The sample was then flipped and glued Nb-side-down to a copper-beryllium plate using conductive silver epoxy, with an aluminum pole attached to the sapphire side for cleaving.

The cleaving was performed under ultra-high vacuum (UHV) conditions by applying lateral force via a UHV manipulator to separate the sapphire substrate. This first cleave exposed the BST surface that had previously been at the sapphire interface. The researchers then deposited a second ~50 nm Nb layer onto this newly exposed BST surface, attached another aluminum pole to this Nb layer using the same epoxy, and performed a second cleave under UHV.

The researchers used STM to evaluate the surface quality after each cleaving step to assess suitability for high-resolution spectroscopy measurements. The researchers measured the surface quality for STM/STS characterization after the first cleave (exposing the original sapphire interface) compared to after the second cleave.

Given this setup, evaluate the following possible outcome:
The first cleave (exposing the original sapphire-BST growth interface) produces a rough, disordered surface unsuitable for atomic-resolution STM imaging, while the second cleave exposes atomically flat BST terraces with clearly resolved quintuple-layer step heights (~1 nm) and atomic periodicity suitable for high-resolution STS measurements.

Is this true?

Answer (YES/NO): NO